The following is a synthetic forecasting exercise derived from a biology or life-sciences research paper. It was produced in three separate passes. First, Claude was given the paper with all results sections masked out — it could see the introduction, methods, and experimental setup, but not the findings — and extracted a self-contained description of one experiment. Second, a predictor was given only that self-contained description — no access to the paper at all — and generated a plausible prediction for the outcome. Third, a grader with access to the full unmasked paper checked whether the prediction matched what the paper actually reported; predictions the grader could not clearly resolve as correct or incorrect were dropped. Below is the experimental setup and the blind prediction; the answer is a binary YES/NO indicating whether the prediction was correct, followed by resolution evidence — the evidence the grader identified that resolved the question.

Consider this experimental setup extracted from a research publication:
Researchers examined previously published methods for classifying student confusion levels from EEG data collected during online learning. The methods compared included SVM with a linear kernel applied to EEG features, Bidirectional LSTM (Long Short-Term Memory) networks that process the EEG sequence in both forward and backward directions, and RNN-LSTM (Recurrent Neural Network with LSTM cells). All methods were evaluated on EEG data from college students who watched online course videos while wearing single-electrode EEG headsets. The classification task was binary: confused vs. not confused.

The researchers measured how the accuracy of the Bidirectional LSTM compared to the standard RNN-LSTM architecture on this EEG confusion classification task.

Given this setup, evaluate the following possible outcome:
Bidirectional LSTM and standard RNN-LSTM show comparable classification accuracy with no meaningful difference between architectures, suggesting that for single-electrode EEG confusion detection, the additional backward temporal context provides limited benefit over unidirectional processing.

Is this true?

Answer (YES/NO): NO